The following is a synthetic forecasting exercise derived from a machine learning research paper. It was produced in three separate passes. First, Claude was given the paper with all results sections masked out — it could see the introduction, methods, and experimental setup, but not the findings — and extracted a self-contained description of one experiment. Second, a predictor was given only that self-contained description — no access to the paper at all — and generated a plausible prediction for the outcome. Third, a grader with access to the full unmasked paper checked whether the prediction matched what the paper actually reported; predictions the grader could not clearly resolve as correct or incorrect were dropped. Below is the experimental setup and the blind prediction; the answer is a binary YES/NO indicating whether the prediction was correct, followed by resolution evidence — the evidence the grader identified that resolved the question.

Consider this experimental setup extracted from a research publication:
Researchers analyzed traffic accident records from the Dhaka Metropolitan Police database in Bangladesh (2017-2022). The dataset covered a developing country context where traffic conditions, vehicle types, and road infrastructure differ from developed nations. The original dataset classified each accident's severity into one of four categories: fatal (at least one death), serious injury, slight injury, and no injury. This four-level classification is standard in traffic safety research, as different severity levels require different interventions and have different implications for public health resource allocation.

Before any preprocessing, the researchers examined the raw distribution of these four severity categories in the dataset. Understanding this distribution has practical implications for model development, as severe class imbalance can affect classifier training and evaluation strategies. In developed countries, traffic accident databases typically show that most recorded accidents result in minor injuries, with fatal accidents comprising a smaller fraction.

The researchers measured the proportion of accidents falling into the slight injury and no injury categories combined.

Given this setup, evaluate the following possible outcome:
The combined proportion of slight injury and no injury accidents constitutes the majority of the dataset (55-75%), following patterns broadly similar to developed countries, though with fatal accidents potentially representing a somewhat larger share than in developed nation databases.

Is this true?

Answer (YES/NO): NO